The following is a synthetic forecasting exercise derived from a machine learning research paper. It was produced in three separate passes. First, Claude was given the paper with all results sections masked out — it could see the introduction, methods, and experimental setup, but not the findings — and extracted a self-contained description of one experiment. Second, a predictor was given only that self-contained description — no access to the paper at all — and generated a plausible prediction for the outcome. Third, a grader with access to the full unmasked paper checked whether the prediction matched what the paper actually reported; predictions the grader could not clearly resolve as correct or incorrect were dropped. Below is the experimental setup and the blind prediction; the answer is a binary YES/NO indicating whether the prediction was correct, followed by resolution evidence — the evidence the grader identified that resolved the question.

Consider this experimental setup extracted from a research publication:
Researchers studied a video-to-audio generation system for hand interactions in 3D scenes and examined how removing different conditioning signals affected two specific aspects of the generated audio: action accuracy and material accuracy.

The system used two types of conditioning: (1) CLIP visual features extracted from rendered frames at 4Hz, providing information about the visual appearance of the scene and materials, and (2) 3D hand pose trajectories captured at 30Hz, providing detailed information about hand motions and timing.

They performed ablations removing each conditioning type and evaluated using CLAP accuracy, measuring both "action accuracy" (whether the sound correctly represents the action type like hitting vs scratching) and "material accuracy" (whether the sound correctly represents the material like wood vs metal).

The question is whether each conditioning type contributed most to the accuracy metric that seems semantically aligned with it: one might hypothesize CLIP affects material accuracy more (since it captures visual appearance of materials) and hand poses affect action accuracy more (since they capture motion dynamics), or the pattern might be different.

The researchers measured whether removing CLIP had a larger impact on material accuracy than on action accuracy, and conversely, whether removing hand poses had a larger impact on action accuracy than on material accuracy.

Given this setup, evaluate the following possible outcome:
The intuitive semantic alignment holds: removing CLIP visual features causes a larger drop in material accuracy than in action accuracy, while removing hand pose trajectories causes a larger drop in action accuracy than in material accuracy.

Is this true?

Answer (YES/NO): YES